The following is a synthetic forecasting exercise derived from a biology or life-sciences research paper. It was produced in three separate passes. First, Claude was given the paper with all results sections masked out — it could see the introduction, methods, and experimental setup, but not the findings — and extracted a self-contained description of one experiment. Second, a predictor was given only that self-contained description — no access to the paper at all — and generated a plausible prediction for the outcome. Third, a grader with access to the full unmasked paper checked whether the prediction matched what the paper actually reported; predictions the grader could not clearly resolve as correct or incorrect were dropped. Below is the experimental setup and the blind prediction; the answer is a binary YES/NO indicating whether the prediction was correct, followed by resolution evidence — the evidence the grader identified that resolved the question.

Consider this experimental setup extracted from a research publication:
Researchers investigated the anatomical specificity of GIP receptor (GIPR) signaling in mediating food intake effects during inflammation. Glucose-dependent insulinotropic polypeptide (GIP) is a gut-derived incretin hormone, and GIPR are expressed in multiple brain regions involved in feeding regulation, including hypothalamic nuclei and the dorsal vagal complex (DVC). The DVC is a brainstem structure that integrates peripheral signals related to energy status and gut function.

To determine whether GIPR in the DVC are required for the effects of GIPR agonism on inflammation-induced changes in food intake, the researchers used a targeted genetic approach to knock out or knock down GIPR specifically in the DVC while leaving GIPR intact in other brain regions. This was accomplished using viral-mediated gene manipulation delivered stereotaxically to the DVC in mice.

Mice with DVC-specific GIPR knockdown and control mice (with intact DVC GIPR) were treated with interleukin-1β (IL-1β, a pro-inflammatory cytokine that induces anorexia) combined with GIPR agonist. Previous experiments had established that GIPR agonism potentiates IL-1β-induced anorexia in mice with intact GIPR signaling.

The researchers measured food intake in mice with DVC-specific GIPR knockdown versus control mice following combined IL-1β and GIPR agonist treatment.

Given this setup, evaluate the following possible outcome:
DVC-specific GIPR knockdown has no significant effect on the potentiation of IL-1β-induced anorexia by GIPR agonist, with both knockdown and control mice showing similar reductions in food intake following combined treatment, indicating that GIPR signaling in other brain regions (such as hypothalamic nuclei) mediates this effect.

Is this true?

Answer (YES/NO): NO